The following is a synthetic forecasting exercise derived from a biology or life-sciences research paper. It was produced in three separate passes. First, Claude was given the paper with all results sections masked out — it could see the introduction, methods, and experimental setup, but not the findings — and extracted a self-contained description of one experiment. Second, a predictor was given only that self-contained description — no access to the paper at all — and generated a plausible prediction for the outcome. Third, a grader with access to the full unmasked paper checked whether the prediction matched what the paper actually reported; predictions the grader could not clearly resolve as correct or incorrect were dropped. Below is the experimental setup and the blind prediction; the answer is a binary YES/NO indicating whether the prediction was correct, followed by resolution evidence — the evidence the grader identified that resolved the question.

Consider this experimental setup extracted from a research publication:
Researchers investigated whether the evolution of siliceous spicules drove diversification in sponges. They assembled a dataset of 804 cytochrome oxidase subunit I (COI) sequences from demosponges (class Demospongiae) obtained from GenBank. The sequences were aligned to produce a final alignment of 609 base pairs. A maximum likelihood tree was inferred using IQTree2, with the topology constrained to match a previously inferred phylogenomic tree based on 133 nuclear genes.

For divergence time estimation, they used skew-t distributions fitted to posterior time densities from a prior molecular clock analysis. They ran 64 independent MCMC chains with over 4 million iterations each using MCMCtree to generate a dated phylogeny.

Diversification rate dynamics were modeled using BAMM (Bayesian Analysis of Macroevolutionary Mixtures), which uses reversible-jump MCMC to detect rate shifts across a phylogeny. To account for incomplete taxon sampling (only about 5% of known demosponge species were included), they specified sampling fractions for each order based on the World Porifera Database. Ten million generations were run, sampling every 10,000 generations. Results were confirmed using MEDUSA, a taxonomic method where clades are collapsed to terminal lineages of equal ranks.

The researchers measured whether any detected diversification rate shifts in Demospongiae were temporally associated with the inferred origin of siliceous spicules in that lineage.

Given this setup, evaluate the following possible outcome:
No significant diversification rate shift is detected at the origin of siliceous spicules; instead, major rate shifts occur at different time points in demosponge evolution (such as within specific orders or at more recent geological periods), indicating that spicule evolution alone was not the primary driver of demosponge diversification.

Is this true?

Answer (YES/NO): YES